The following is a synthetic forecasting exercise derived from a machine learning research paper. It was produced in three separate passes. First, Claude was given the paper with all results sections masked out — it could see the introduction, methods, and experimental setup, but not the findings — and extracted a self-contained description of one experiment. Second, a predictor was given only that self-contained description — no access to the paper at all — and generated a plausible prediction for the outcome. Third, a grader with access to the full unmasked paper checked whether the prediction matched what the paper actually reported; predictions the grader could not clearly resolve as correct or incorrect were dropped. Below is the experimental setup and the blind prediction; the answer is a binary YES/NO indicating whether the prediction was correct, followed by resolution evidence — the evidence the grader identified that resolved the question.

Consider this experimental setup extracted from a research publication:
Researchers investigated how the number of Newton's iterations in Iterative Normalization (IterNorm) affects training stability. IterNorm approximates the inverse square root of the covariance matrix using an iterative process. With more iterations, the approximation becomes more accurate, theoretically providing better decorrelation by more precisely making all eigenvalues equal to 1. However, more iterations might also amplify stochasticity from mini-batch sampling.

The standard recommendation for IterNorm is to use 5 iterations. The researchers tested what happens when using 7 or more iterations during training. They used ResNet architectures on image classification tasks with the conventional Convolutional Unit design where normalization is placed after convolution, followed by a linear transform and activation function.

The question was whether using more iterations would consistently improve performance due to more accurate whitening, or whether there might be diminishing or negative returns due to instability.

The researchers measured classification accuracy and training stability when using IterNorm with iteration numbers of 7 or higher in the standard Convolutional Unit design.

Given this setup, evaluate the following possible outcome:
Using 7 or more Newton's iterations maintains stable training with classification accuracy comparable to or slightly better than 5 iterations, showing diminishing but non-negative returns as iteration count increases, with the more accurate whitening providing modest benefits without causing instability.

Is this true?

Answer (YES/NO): NO